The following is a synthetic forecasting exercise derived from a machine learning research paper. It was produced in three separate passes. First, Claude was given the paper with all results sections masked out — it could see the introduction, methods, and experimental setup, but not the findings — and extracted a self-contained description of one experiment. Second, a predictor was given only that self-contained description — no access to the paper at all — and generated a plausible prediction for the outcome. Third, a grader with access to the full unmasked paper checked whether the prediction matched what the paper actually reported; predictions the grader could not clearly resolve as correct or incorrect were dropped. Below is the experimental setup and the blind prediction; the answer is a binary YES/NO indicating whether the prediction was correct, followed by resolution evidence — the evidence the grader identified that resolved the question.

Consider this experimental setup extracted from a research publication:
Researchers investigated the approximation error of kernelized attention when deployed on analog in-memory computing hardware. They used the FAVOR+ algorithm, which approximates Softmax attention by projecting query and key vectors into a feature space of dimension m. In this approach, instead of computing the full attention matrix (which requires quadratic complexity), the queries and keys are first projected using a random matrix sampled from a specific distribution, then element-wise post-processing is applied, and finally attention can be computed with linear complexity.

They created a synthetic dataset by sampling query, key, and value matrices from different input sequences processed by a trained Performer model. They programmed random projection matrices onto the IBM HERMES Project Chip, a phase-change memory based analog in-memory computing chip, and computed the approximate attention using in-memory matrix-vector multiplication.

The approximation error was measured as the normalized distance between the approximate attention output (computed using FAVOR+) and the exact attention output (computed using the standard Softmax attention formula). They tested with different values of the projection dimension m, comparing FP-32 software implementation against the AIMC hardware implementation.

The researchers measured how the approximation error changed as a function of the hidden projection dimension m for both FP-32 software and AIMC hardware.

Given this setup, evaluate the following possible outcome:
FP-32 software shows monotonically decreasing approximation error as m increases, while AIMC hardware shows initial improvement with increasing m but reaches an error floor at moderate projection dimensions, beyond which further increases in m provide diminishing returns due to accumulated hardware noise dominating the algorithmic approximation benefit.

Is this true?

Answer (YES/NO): NO